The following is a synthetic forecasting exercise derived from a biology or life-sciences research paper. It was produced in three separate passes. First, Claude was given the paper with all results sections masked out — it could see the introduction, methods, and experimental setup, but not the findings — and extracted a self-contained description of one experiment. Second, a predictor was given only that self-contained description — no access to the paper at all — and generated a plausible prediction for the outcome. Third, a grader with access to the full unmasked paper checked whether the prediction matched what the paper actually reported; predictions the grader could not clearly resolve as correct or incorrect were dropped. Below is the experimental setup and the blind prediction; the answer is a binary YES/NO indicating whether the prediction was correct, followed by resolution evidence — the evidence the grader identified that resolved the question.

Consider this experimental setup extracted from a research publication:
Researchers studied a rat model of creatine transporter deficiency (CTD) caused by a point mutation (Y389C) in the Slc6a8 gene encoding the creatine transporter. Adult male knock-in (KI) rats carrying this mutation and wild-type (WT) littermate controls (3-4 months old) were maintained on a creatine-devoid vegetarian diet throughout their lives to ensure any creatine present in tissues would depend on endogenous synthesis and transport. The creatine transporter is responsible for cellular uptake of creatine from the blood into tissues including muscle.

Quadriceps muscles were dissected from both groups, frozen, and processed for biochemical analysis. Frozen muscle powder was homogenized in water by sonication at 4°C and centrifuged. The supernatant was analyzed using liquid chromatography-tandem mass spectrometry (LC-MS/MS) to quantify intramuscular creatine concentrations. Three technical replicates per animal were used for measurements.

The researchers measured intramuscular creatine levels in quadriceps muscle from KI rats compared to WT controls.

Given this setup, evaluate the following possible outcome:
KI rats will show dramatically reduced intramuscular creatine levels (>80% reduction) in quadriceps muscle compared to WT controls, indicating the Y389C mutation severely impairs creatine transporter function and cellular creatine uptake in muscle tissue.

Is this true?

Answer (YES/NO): NO